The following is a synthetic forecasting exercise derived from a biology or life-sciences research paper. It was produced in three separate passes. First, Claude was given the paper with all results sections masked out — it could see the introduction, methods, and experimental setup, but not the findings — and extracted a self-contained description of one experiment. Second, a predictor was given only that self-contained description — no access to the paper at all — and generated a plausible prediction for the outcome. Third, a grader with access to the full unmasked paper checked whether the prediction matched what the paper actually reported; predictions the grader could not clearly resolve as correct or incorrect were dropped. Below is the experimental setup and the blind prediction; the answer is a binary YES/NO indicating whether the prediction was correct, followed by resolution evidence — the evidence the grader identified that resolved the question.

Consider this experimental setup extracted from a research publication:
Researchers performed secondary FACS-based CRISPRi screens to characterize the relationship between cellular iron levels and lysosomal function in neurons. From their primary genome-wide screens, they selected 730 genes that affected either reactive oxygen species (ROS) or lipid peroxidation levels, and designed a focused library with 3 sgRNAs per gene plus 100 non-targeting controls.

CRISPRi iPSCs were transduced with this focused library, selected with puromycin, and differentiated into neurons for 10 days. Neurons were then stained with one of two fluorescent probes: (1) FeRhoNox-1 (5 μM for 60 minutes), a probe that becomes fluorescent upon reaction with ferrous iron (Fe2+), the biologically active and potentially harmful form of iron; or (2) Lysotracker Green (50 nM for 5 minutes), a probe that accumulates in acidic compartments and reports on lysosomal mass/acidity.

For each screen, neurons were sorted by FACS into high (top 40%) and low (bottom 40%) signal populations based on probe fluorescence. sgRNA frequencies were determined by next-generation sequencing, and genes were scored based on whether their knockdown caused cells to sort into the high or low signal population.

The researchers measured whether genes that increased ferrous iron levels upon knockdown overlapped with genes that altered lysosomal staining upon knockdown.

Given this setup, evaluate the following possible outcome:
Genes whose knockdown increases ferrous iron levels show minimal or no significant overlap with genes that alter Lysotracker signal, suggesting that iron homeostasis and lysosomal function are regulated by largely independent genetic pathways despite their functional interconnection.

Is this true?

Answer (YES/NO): NO